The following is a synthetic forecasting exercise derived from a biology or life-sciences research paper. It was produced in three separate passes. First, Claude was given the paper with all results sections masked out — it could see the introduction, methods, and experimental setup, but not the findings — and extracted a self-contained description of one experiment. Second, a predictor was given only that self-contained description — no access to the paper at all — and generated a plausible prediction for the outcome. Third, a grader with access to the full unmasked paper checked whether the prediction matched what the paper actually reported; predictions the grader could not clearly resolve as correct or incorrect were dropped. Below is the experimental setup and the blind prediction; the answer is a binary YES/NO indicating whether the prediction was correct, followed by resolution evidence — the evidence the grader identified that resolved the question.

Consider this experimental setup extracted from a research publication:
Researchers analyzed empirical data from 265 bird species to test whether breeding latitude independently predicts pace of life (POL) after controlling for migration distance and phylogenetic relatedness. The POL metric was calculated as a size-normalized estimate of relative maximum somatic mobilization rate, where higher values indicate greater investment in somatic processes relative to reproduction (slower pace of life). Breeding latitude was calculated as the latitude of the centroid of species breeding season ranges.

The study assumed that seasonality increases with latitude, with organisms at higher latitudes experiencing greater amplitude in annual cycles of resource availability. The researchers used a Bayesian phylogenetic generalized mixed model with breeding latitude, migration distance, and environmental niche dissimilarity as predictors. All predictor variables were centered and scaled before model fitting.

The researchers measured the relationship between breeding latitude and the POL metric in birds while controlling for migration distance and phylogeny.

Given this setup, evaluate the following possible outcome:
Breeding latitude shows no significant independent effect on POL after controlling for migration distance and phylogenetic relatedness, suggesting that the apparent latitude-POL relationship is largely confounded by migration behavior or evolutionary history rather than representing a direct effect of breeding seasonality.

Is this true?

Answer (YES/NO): YES